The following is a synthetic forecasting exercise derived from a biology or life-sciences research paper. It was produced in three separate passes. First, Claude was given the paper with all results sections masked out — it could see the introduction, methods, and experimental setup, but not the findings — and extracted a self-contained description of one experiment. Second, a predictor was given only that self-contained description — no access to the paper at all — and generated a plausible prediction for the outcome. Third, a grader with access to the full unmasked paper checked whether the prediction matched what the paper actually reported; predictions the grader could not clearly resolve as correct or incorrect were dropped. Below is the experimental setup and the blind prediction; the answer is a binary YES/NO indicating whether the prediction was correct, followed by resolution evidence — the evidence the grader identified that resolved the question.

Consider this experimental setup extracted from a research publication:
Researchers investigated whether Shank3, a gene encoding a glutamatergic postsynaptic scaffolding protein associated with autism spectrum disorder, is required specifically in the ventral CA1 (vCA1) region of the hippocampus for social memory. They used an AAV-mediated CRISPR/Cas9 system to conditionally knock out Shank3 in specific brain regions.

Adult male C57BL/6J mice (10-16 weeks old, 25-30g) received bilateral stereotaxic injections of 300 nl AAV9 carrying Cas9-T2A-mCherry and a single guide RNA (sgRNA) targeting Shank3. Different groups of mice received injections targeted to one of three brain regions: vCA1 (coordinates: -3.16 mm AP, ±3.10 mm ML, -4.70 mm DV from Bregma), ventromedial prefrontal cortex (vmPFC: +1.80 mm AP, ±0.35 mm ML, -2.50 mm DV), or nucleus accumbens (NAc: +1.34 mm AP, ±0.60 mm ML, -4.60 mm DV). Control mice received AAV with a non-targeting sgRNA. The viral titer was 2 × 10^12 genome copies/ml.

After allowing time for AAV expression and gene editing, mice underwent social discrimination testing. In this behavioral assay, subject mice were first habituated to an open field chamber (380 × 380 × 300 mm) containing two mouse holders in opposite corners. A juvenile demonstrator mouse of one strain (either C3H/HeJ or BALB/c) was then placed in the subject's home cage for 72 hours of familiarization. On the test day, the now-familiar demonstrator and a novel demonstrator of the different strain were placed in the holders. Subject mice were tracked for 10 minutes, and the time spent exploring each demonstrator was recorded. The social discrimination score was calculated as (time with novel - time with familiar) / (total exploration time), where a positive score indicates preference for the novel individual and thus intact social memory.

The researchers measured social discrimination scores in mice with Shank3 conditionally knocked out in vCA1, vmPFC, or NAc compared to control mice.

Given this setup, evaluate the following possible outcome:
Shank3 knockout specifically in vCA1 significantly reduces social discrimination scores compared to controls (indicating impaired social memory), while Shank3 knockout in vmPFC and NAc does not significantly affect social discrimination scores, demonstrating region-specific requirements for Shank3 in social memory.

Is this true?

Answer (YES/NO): YES